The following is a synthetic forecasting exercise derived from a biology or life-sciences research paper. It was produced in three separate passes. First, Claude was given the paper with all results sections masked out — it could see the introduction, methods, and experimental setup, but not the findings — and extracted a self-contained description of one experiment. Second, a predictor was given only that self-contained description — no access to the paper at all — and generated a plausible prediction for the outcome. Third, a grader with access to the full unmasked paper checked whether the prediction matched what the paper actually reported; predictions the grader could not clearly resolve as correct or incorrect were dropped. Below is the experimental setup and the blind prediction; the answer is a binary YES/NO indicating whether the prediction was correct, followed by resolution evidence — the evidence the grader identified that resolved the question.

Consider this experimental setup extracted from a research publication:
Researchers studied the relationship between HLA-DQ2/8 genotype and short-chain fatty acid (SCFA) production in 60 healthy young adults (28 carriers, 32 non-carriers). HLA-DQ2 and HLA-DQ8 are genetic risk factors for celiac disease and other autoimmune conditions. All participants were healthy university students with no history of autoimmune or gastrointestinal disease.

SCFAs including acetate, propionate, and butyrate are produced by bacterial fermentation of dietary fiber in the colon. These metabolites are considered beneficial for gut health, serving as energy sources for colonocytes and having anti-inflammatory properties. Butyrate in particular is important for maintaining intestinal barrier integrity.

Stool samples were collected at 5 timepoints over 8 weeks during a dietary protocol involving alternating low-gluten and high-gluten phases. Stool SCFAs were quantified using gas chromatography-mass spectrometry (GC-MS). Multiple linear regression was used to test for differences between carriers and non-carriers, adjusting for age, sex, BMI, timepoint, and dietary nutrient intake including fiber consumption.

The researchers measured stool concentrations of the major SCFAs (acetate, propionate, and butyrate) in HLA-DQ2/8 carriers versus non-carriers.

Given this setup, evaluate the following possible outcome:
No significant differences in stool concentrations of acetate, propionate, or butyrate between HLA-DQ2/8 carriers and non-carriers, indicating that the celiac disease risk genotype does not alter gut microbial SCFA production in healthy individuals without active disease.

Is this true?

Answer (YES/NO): NO